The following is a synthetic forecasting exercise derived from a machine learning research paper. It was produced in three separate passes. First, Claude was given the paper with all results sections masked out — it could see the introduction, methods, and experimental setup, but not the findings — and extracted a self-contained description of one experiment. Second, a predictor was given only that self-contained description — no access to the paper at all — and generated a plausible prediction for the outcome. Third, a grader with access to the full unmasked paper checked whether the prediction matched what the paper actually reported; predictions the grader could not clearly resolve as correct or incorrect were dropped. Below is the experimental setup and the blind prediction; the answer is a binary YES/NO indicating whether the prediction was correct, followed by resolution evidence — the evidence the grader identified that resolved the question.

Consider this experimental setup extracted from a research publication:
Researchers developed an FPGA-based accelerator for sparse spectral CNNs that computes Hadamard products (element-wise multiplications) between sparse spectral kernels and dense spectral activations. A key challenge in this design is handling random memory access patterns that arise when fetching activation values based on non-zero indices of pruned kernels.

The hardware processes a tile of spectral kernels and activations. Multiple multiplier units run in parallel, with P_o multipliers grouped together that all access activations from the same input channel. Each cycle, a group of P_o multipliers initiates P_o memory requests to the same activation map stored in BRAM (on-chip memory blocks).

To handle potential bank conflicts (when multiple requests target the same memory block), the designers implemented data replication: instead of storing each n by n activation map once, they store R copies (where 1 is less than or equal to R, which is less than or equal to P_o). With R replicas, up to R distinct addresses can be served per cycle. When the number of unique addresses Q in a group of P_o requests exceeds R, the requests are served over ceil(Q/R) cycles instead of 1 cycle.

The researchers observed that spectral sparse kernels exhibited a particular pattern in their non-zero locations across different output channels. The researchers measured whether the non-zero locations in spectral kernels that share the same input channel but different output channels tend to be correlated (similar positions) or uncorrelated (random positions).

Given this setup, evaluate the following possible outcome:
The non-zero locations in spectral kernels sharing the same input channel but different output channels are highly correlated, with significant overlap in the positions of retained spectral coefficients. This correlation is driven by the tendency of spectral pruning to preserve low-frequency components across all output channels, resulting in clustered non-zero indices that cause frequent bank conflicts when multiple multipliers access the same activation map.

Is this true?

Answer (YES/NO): NO